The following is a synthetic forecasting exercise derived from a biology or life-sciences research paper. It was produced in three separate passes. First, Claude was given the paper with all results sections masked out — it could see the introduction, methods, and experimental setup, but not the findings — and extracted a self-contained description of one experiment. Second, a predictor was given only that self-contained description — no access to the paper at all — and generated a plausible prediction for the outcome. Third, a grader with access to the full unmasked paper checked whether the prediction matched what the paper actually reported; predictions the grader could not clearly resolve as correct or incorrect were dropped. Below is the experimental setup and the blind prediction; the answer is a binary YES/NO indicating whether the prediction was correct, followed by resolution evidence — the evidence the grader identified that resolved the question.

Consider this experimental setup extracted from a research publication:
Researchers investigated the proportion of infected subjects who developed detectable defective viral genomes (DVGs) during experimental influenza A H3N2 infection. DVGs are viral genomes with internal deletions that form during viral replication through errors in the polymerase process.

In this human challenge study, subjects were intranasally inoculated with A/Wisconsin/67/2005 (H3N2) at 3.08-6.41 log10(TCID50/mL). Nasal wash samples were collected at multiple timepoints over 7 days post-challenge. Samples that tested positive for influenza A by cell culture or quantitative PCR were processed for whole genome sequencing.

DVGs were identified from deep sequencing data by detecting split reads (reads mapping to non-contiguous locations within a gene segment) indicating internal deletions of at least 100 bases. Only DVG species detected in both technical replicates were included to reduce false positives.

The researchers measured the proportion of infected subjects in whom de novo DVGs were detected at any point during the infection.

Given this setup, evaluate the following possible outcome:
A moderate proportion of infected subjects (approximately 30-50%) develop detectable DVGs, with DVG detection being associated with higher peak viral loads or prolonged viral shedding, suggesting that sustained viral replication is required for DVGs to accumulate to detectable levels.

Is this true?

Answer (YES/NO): NO